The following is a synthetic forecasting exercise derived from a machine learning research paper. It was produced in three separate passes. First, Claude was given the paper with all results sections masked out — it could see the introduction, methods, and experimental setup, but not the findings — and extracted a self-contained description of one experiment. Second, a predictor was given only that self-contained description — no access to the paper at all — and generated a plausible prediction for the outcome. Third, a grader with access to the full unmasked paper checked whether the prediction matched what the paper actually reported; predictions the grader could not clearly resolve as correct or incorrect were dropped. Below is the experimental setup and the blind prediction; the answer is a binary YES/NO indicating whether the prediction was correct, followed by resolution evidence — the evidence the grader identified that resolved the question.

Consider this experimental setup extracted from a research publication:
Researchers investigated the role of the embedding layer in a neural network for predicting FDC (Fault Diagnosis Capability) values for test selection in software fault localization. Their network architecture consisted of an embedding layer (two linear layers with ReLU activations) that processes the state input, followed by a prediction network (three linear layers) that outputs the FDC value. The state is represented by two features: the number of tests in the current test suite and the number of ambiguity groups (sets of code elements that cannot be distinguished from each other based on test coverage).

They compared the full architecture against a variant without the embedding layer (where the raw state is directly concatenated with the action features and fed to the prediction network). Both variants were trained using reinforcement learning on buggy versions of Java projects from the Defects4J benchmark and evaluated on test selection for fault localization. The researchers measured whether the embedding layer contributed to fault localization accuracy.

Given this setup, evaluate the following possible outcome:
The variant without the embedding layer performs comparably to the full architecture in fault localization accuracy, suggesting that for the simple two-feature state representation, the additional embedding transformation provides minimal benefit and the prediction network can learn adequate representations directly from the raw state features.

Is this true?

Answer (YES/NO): NO